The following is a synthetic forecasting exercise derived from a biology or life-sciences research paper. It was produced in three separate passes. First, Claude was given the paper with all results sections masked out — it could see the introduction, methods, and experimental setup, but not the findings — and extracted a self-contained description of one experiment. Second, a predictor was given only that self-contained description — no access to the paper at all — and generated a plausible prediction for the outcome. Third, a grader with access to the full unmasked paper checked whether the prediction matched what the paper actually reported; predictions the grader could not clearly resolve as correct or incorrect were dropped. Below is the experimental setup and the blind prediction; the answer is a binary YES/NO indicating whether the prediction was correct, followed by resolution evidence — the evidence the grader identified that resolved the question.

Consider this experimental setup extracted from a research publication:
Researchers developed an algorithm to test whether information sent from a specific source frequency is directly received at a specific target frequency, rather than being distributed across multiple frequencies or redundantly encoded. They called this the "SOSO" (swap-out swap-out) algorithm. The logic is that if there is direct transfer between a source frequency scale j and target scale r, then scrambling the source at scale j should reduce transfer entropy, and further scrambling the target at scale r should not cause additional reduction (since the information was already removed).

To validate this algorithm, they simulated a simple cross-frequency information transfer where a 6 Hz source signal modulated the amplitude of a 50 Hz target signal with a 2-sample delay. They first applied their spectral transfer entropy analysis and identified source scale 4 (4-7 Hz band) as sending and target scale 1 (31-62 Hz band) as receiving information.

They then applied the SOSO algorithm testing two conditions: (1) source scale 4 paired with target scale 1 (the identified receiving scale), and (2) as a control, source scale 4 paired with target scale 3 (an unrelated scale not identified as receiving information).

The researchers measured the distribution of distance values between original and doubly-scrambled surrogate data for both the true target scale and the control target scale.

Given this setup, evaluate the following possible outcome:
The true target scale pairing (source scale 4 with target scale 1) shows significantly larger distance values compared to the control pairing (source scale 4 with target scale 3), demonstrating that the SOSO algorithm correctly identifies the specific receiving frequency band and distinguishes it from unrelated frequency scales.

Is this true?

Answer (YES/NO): YES